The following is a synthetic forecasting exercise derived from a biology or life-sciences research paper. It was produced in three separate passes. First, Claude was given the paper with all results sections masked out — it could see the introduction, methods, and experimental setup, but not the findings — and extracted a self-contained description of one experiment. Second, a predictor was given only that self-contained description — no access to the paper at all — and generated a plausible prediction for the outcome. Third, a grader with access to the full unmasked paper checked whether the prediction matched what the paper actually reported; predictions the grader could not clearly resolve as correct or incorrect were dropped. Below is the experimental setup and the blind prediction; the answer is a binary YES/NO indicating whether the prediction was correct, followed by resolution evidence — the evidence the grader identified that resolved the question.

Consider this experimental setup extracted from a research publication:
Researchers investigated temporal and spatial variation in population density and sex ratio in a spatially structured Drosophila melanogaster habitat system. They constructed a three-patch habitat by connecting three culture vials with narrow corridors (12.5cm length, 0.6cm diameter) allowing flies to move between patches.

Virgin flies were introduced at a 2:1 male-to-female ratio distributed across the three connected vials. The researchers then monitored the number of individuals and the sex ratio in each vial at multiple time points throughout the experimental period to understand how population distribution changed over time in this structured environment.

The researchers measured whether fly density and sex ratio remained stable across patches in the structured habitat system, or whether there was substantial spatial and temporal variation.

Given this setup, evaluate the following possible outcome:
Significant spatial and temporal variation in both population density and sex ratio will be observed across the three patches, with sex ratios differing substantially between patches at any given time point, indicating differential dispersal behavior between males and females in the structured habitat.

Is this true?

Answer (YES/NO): YES